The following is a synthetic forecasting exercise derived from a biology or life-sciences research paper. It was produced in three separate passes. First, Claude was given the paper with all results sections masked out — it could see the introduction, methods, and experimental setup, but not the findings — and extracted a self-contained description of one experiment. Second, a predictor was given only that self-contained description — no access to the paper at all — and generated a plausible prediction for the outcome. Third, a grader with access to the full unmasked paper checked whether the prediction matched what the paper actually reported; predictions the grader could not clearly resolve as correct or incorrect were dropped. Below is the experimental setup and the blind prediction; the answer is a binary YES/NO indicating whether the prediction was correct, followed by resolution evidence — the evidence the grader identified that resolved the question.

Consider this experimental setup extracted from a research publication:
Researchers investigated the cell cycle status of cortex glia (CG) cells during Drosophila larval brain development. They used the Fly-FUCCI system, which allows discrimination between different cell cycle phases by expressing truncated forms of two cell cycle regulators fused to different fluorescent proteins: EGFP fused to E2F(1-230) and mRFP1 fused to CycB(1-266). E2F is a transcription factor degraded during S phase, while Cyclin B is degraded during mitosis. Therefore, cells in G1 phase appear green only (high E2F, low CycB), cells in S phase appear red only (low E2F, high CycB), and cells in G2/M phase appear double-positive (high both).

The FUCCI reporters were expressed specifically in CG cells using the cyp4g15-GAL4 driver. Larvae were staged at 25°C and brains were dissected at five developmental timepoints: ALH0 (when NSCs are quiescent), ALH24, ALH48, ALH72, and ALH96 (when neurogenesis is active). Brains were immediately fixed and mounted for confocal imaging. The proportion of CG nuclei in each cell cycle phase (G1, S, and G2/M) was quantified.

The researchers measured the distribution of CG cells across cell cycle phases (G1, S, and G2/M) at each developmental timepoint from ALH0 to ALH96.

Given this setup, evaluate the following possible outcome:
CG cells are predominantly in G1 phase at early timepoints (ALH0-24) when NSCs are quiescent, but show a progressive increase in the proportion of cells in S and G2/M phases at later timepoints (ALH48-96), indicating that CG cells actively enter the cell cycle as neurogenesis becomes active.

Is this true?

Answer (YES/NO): NO